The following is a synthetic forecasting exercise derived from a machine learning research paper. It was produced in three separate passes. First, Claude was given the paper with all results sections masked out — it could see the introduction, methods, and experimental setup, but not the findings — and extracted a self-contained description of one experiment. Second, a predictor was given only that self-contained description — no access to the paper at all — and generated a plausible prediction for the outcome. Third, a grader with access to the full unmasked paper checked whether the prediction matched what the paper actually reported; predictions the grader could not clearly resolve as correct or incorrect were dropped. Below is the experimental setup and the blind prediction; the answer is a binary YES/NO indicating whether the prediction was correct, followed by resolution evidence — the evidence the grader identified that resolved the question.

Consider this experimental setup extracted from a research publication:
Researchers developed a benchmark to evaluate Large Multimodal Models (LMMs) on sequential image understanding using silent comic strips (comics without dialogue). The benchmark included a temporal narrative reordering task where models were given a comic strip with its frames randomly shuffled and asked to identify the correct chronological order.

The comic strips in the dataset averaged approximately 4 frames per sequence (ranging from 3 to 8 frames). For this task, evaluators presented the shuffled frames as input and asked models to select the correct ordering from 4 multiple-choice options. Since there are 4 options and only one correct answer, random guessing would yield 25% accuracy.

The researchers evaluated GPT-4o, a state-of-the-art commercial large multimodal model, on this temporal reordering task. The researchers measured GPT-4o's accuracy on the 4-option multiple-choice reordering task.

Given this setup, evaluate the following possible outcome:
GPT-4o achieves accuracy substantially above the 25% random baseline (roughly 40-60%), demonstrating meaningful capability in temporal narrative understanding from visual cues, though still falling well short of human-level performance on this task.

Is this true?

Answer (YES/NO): NO